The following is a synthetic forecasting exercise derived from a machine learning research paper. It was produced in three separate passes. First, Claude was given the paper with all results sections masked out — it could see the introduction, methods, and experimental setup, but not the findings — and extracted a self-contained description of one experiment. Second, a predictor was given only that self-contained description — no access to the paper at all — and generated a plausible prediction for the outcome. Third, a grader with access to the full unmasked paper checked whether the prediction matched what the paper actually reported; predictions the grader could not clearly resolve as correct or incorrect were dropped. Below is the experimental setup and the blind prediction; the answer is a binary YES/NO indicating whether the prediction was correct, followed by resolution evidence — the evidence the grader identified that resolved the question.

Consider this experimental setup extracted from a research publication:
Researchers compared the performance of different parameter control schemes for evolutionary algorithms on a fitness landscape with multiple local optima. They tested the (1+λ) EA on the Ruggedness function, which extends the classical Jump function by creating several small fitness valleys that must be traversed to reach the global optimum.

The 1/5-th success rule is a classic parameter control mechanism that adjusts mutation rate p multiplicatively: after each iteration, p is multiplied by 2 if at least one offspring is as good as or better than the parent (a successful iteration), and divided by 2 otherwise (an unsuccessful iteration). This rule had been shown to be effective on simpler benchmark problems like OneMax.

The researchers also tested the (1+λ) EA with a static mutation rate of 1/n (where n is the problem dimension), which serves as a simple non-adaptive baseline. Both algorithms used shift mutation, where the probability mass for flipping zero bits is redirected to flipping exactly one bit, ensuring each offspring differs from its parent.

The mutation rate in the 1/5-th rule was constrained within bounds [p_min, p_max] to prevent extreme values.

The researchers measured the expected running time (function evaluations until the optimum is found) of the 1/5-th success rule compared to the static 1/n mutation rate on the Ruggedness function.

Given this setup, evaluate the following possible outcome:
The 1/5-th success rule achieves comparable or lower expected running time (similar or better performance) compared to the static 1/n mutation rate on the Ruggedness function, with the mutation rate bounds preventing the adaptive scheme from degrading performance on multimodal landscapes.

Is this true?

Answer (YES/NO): NO